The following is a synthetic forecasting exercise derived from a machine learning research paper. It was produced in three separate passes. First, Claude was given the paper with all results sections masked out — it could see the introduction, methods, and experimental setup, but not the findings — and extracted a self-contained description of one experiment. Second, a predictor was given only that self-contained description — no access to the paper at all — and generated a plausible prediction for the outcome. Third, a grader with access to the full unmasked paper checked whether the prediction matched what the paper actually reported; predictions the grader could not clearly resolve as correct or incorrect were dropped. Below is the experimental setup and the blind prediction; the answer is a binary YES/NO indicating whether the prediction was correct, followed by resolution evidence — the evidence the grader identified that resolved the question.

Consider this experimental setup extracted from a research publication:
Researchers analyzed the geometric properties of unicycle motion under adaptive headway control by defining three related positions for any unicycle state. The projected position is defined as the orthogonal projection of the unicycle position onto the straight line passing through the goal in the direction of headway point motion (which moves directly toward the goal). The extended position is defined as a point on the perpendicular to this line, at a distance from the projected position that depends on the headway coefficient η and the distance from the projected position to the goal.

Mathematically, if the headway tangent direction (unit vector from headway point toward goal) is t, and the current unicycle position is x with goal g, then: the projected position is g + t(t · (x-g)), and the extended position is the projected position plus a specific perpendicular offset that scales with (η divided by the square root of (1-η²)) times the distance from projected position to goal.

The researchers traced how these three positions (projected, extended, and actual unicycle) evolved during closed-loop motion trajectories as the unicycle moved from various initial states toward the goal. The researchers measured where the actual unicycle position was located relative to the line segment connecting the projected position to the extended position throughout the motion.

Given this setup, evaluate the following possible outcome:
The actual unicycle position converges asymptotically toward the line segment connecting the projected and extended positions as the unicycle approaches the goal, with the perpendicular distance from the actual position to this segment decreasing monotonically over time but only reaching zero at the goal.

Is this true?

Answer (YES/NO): NO